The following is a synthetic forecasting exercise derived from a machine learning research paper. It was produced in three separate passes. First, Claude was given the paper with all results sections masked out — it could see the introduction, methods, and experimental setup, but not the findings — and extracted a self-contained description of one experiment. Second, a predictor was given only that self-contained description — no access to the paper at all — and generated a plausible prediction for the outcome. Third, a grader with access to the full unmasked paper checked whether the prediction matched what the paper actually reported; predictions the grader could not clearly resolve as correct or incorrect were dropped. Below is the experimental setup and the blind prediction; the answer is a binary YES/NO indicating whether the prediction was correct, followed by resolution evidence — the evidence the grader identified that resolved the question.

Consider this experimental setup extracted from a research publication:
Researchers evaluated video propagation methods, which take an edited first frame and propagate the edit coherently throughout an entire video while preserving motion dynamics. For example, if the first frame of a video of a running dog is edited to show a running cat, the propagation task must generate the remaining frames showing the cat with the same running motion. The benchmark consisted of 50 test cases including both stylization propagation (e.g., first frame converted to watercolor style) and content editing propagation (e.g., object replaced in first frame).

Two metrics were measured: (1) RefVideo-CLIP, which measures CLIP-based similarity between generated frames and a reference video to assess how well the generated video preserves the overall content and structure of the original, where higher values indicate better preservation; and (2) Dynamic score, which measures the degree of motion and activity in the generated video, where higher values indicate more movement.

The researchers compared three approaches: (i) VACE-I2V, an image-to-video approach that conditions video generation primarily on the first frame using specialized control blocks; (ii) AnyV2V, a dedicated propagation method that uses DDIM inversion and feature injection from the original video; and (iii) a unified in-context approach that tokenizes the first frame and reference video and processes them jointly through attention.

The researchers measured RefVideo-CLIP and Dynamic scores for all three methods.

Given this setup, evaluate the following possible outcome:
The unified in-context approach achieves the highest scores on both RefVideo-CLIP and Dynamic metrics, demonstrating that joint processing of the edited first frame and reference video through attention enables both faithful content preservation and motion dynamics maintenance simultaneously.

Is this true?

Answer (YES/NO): NO